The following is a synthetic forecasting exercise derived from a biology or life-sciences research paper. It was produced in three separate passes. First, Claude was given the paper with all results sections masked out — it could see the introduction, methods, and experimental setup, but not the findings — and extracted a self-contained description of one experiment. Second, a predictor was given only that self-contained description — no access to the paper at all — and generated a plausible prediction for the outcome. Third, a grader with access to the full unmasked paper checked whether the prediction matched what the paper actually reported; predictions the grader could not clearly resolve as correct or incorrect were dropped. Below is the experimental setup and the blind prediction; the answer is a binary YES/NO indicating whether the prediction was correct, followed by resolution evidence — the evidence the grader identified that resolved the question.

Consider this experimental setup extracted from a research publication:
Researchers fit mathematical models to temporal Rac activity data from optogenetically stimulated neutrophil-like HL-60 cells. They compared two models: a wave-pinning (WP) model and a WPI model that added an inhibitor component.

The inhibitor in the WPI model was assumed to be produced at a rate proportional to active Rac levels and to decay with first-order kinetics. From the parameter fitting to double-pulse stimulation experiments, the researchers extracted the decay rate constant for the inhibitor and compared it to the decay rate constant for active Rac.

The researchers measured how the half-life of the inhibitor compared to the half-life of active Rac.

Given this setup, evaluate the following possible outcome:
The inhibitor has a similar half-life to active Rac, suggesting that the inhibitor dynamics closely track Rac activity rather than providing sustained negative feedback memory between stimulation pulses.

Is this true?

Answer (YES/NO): NO